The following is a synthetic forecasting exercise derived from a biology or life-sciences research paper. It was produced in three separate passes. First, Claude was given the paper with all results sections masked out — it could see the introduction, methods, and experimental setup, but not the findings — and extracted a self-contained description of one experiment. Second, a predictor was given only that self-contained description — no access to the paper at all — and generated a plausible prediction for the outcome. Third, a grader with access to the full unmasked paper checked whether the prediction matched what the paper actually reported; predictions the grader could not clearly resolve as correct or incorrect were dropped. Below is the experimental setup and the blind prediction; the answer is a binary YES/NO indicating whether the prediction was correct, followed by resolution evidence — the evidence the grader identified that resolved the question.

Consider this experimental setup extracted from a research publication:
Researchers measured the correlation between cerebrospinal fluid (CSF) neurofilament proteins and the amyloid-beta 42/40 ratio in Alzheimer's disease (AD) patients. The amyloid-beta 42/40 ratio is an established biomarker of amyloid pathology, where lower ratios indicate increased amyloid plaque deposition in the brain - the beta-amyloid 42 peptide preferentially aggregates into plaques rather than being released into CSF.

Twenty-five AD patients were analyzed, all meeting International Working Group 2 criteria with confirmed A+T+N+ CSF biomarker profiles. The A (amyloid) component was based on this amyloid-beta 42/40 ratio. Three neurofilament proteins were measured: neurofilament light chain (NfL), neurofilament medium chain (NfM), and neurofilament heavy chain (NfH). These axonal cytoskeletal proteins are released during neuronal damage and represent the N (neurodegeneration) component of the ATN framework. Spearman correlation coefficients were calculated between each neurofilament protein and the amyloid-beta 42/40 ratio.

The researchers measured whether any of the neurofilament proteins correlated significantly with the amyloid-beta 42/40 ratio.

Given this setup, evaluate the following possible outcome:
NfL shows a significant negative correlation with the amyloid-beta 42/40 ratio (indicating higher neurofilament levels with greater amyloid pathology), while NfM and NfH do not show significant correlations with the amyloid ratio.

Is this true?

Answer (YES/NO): NO